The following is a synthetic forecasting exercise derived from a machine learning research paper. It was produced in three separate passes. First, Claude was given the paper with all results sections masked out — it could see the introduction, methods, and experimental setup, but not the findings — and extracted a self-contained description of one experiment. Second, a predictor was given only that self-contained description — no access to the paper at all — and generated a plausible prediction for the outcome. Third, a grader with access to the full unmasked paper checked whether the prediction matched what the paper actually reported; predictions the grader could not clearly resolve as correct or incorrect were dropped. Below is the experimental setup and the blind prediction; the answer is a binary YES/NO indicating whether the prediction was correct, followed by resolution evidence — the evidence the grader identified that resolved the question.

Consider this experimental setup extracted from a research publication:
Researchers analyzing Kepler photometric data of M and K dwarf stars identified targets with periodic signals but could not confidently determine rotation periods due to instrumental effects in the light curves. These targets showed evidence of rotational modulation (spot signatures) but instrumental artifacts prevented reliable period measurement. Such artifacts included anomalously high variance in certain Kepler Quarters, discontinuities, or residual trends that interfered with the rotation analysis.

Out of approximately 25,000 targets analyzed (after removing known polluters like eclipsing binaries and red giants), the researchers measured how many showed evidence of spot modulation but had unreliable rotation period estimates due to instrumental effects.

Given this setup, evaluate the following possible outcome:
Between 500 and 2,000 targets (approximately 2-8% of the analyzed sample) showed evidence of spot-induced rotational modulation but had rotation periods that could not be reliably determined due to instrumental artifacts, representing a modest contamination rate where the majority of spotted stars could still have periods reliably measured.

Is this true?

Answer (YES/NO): NO